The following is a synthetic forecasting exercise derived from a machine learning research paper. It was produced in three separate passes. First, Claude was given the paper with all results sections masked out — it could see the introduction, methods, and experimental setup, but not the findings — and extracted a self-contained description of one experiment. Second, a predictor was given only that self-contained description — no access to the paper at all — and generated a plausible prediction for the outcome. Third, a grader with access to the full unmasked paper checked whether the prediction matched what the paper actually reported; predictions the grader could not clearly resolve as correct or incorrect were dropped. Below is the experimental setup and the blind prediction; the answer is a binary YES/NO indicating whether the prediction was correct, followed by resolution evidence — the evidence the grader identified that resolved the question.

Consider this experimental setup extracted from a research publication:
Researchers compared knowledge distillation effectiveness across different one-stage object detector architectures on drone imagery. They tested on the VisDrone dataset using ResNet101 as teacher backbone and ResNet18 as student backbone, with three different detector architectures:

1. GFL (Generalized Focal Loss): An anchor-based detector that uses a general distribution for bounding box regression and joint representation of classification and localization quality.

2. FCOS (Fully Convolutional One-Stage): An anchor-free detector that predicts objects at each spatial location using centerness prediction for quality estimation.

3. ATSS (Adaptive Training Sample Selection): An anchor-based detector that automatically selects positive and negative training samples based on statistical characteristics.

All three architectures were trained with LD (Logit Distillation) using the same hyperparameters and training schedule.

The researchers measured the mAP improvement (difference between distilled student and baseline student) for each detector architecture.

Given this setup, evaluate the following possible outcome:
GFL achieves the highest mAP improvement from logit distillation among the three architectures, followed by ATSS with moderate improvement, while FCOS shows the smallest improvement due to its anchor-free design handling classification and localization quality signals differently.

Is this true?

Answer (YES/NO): NO